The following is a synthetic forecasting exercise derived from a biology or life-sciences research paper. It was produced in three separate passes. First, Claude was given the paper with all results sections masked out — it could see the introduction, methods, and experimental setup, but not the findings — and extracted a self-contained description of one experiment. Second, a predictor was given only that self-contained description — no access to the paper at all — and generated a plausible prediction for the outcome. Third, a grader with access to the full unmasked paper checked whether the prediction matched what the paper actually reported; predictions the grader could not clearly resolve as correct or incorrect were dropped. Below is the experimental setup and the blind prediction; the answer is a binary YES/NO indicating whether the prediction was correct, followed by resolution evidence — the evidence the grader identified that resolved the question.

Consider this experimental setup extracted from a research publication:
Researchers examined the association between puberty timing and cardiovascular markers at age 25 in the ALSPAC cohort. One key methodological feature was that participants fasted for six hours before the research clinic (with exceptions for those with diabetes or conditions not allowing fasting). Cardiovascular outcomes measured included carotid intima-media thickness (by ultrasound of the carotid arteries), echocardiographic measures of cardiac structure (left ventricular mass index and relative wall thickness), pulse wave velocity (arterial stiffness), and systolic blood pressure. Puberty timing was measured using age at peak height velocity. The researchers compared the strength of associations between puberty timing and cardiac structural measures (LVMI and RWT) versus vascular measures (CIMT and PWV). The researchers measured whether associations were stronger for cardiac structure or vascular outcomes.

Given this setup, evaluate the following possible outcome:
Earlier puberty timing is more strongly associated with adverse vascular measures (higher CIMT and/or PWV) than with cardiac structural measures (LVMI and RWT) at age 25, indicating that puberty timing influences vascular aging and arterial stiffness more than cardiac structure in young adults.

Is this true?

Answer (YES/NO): NO